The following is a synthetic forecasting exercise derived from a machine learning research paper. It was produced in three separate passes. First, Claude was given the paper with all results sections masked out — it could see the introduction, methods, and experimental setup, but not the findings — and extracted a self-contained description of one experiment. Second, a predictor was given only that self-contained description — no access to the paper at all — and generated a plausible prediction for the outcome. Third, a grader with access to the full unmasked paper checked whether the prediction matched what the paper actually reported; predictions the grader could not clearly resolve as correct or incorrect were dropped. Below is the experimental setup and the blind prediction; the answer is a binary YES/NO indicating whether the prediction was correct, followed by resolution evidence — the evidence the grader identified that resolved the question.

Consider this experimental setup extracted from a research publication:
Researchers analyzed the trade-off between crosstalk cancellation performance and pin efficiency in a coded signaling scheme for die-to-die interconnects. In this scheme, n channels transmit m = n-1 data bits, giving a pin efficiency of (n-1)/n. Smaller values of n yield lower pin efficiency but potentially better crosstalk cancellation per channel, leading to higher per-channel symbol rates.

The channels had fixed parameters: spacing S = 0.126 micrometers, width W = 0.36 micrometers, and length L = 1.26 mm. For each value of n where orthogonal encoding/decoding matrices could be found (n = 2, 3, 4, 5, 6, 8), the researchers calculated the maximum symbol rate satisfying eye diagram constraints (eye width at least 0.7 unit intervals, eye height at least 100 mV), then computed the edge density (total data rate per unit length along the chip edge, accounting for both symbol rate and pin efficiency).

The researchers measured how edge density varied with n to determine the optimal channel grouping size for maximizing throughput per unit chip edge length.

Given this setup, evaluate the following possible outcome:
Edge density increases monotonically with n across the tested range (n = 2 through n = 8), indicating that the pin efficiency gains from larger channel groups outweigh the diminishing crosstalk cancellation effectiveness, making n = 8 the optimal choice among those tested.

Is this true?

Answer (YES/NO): YES